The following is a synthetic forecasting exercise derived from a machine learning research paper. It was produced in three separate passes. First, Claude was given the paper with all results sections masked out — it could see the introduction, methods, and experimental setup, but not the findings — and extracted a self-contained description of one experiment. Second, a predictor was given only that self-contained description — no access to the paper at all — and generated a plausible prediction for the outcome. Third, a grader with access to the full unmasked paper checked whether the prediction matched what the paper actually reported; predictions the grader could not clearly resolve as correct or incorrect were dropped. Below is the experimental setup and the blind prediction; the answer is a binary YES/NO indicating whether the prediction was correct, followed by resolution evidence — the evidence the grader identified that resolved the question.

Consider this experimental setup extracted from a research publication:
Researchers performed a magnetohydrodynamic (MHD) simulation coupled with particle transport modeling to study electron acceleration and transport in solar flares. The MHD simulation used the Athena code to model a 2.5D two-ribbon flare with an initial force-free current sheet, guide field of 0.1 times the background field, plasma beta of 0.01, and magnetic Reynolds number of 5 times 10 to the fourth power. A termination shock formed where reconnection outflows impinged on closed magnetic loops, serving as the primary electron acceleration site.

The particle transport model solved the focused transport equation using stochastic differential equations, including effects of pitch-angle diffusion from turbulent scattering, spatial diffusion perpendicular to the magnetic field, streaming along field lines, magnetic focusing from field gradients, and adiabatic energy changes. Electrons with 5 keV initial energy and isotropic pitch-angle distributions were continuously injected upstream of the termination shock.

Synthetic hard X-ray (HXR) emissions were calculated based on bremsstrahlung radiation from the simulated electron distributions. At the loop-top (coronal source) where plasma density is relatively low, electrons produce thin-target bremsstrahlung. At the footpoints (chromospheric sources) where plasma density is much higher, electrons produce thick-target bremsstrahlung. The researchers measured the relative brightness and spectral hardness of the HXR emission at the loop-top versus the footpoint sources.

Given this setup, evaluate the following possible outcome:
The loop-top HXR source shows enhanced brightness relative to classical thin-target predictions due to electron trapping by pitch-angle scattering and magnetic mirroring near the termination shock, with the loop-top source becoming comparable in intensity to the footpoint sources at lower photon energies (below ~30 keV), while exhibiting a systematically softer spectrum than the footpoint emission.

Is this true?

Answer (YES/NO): NO